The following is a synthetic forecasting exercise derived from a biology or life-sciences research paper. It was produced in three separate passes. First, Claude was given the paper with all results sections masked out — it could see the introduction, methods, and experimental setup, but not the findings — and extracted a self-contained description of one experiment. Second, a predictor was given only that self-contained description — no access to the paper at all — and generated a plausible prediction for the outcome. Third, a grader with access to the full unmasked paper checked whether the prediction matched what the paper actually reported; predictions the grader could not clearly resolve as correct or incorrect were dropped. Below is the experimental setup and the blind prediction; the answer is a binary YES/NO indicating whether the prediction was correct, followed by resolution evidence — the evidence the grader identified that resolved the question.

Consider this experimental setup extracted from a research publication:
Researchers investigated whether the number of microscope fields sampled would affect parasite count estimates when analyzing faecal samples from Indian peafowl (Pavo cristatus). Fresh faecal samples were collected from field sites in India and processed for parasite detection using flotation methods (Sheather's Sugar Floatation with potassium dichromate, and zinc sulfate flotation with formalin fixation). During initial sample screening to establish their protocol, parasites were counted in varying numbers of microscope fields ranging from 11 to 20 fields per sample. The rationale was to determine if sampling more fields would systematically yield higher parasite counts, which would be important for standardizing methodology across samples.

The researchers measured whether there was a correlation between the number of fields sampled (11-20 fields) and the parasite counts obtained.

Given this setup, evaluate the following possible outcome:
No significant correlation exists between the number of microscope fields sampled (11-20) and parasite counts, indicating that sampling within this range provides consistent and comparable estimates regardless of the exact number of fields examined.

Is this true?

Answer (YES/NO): YES